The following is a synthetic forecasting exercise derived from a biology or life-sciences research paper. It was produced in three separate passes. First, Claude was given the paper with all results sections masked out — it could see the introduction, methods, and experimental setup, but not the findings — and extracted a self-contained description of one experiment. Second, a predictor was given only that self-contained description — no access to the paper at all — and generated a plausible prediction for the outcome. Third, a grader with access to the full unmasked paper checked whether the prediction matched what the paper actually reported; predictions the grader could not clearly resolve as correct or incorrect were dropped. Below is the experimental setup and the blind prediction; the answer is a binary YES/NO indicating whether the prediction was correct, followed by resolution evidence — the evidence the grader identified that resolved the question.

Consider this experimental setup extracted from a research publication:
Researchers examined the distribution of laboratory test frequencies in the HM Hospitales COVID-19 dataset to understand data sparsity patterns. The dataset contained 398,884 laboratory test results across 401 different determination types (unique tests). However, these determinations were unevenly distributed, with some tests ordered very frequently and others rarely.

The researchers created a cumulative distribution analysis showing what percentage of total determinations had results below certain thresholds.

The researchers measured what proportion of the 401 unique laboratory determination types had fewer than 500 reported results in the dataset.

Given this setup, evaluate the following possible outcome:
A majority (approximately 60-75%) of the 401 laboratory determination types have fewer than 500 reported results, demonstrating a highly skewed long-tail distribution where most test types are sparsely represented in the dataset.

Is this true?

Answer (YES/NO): NO